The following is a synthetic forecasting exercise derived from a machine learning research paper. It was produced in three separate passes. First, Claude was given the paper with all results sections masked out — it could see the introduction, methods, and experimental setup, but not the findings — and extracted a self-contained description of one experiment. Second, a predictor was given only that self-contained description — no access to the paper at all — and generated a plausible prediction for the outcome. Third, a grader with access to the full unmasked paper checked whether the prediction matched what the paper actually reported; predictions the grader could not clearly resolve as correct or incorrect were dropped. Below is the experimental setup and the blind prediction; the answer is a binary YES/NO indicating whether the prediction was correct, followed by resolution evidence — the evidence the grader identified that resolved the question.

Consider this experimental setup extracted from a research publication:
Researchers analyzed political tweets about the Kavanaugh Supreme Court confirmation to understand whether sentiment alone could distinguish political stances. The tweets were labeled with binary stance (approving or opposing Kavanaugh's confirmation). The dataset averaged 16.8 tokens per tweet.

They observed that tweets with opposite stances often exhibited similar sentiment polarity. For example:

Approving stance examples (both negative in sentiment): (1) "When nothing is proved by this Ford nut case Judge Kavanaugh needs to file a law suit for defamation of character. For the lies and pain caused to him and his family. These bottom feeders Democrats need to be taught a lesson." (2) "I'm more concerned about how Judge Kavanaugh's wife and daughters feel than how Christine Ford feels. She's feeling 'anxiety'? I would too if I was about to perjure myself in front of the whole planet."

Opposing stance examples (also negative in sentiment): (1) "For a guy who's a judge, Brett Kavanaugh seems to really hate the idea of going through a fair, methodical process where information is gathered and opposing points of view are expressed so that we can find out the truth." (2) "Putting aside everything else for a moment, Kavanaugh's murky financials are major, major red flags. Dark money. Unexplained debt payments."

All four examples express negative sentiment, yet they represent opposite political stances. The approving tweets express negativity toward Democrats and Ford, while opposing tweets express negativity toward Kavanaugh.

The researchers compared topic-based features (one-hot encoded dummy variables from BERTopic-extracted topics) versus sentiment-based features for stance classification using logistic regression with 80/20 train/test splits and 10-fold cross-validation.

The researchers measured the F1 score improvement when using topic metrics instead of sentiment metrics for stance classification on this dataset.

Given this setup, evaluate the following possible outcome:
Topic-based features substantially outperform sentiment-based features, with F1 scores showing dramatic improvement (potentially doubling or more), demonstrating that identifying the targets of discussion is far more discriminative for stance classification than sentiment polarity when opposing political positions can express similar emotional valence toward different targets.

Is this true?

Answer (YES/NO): NO